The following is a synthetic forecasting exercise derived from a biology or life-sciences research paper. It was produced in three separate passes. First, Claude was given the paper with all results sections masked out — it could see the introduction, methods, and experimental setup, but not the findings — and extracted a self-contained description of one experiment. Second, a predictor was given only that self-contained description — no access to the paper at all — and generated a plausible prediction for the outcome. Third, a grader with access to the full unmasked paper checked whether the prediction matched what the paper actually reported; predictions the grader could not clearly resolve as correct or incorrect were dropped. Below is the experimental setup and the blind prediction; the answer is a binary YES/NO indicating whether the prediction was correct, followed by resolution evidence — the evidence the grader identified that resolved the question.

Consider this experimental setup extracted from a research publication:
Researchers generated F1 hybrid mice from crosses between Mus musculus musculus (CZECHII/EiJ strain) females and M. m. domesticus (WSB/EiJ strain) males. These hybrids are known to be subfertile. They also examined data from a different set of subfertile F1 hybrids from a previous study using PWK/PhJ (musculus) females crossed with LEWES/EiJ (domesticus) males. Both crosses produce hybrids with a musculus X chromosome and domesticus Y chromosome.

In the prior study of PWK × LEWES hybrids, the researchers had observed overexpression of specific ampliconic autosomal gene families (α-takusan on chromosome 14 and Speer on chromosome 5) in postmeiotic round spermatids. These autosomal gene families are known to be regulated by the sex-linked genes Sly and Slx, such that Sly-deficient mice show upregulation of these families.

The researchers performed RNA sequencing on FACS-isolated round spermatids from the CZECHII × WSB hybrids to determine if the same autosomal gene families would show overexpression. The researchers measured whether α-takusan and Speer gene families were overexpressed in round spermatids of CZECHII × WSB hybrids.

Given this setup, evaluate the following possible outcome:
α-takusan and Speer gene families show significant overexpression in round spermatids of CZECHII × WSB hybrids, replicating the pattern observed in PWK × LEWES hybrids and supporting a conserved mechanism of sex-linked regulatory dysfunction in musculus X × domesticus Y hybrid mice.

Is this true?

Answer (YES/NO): NO